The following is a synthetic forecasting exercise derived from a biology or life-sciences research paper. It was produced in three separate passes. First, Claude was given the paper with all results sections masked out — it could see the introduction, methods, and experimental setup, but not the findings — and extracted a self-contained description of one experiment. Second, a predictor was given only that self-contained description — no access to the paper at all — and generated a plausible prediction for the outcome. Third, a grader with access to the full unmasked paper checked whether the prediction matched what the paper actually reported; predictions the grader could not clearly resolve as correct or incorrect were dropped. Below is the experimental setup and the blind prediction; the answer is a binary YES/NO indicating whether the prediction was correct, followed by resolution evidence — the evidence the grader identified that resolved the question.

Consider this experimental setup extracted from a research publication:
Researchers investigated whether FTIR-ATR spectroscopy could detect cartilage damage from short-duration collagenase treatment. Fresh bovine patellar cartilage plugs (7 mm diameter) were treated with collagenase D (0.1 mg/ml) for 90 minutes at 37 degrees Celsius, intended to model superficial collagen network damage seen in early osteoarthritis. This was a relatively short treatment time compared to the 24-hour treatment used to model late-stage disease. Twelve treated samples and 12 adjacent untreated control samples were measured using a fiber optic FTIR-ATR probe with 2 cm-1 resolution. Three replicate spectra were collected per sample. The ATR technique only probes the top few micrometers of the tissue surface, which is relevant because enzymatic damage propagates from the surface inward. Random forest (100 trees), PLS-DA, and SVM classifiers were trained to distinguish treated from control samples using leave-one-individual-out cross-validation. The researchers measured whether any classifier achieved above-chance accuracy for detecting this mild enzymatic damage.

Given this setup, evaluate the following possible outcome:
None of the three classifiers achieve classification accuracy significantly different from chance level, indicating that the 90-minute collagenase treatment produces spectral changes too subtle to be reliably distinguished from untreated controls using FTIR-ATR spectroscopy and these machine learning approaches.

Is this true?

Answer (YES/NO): NO